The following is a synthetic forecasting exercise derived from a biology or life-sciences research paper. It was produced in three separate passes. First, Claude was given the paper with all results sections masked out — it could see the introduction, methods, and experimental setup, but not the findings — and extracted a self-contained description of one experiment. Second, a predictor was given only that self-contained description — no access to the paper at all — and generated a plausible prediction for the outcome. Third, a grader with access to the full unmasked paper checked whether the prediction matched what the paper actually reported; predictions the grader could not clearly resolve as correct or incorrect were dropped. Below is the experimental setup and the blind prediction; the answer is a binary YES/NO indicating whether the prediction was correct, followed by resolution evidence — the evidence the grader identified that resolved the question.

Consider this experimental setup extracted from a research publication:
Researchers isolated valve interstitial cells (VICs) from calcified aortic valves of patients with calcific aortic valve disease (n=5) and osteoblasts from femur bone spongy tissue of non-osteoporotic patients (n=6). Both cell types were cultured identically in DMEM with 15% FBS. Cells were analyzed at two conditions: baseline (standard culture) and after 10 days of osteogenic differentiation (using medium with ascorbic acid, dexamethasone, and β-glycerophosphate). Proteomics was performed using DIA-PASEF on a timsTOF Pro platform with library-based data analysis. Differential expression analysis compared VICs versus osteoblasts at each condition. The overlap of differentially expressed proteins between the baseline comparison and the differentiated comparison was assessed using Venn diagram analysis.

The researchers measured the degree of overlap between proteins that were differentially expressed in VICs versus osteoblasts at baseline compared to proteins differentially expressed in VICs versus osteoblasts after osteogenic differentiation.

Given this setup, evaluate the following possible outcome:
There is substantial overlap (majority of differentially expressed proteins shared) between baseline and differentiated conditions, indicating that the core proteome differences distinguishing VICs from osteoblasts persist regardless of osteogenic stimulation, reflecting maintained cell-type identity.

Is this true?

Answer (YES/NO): NO